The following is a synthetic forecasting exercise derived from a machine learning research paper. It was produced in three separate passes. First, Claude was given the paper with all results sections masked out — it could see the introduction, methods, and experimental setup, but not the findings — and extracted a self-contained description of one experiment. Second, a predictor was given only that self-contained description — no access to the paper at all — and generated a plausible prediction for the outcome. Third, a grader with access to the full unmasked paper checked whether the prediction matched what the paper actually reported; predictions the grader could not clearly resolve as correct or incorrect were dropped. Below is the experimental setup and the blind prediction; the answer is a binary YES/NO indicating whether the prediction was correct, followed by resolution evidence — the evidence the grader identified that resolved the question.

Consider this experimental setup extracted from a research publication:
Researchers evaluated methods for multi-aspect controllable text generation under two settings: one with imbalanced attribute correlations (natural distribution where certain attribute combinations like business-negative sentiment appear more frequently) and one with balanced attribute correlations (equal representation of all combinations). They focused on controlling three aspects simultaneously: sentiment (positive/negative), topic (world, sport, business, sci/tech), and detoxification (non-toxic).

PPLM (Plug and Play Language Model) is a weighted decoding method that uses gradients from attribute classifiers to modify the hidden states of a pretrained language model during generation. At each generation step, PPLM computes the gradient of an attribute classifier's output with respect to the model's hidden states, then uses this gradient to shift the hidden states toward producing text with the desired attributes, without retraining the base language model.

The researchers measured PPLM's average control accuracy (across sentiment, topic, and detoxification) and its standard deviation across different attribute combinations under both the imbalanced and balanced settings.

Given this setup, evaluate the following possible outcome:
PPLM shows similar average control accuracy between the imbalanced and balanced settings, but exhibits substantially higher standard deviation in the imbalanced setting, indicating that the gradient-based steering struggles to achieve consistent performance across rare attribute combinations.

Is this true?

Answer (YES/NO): NO